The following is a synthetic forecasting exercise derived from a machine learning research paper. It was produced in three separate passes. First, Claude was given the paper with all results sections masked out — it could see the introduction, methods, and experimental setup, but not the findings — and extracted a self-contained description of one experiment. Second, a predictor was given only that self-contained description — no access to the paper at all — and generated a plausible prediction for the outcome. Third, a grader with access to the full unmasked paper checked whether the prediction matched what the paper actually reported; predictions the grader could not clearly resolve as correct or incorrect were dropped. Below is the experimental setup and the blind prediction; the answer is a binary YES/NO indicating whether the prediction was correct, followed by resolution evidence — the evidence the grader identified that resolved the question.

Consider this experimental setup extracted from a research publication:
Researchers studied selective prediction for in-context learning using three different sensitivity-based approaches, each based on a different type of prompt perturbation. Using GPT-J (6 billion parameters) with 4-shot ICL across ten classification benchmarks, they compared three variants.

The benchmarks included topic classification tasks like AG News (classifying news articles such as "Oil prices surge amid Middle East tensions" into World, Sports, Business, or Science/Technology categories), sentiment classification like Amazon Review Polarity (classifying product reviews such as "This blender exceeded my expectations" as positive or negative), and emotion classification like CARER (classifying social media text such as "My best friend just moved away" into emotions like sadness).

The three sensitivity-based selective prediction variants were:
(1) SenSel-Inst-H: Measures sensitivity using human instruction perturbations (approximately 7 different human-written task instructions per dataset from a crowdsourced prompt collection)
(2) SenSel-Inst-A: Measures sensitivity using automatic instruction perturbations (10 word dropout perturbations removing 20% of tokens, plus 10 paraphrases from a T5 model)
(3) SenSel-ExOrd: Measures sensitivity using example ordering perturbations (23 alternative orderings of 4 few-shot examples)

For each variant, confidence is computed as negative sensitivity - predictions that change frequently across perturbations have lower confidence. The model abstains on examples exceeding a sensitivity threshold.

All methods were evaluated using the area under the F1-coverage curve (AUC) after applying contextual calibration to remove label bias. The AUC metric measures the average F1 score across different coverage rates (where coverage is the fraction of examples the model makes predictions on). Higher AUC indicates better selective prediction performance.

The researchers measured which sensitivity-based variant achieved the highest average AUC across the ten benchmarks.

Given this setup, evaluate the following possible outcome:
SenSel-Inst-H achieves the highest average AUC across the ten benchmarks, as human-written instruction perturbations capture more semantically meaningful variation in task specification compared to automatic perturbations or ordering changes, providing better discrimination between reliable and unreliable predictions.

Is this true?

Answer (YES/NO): YES